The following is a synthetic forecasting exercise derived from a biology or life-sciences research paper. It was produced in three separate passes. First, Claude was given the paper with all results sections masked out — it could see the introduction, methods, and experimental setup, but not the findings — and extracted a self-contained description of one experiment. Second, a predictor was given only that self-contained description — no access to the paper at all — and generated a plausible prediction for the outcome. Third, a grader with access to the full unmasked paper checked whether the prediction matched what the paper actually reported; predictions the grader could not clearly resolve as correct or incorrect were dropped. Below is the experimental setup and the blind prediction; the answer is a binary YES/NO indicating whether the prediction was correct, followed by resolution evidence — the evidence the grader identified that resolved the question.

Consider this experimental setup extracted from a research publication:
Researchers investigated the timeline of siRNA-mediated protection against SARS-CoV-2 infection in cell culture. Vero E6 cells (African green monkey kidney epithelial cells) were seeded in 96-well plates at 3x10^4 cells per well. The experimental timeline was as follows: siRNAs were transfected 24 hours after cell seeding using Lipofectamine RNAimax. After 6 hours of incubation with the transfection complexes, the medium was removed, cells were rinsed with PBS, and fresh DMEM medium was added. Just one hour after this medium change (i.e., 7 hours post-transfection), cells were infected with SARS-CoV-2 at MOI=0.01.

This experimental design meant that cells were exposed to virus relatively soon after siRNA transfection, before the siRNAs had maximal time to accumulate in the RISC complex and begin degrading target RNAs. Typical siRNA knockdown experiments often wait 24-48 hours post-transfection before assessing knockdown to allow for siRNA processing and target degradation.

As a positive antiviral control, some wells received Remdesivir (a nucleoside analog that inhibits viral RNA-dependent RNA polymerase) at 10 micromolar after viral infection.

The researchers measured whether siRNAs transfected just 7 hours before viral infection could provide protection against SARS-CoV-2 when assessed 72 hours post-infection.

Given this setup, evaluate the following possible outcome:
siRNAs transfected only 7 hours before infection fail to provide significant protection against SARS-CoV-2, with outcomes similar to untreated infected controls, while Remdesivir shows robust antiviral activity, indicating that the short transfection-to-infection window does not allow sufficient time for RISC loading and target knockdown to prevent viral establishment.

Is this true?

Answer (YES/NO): NO